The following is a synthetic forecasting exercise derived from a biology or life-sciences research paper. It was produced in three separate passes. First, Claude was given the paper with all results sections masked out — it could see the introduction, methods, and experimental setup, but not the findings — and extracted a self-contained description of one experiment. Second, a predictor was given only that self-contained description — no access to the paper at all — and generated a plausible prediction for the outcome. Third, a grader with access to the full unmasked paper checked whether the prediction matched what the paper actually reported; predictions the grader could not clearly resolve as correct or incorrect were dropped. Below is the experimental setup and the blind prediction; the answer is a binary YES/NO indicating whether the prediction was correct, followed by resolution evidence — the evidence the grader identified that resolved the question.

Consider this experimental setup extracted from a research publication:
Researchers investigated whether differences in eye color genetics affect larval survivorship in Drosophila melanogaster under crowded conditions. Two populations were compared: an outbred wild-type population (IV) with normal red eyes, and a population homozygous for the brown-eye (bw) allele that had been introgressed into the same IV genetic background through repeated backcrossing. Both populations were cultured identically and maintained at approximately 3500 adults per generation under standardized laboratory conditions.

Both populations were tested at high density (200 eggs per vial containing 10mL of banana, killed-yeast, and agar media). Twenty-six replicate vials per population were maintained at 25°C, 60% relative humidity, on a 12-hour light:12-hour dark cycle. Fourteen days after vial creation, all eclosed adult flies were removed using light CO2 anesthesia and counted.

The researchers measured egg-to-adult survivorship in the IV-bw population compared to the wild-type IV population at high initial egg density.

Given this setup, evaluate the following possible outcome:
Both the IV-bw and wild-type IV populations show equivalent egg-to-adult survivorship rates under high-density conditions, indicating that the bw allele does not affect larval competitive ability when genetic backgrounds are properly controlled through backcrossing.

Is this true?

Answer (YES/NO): YES